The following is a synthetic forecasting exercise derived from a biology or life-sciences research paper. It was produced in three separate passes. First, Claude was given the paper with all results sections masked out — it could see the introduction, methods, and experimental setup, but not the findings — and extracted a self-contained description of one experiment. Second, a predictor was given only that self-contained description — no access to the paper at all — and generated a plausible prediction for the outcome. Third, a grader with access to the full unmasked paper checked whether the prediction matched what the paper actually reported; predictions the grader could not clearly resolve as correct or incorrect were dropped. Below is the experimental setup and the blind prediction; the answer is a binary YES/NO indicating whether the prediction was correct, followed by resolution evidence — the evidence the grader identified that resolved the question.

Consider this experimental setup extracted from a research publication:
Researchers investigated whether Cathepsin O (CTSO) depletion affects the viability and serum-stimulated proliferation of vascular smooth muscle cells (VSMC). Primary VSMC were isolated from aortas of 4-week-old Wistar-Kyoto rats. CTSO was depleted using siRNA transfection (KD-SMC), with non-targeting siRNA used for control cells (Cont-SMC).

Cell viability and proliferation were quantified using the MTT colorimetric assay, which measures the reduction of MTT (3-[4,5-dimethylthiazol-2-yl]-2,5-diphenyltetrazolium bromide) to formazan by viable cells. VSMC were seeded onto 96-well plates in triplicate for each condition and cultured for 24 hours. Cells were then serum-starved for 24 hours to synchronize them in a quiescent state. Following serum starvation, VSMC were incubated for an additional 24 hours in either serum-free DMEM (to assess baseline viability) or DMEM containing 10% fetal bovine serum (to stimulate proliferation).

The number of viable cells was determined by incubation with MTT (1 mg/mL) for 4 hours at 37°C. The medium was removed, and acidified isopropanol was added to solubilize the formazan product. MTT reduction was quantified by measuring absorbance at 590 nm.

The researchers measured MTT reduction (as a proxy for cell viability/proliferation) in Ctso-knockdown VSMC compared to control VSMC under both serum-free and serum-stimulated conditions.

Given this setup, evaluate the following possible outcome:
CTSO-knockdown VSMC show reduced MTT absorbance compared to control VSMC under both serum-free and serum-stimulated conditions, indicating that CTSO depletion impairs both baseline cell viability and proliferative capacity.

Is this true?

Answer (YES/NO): NO